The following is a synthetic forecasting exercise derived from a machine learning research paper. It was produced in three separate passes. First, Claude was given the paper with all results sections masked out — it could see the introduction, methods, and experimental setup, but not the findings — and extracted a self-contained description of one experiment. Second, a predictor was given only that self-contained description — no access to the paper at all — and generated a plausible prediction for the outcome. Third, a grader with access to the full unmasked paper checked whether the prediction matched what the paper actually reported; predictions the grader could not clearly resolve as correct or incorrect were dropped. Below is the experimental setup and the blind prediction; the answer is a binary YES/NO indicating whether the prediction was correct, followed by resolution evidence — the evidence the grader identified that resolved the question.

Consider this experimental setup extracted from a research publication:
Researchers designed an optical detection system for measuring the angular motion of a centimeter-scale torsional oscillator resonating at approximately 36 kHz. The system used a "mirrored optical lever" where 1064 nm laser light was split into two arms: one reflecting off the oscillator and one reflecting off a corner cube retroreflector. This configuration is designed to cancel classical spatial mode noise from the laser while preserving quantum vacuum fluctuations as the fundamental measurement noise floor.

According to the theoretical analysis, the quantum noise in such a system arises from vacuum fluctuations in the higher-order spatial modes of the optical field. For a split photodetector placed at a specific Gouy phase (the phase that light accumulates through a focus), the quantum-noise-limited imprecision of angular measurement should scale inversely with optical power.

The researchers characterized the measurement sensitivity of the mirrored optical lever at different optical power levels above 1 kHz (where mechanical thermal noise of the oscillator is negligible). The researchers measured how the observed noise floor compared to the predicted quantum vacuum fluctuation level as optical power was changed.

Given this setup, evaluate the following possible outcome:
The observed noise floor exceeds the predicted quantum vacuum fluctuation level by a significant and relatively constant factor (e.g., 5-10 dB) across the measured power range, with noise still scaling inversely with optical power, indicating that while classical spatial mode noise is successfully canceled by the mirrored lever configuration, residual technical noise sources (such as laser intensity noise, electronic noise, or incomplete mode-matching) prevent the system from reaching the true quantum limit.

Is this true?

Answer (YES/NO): NO